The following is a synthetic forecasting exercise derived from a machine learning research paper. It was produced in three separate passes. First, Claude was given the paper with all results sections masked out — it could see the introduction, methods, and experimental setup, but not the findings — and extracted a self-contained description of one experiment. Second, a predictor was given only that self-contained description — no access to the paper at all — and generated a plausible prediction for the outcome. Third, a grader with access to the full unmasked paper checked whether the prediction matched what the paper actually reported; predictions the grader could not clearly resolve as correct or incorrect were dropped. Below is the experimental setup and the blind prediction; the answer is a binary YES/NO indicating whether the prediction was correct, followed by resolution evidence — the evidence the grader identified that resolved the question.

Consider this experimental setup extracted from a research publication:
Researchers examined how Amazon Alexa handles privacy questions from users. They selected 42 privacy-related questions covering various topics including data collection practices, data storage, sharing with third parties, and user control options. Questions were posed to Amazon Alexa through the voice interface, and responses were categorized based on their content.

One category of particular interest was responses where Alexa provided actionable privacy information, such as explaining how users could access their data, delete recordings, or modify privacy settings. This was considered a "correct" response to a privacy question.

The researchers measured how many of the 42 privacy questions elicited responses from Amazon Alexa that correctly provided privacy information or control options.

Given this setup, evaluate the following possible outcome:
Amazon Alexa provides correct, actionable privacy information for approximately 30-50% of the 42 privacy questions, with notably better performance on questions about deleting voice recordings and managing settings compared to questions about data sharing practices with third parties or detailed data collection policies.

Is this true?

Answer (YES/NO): NO